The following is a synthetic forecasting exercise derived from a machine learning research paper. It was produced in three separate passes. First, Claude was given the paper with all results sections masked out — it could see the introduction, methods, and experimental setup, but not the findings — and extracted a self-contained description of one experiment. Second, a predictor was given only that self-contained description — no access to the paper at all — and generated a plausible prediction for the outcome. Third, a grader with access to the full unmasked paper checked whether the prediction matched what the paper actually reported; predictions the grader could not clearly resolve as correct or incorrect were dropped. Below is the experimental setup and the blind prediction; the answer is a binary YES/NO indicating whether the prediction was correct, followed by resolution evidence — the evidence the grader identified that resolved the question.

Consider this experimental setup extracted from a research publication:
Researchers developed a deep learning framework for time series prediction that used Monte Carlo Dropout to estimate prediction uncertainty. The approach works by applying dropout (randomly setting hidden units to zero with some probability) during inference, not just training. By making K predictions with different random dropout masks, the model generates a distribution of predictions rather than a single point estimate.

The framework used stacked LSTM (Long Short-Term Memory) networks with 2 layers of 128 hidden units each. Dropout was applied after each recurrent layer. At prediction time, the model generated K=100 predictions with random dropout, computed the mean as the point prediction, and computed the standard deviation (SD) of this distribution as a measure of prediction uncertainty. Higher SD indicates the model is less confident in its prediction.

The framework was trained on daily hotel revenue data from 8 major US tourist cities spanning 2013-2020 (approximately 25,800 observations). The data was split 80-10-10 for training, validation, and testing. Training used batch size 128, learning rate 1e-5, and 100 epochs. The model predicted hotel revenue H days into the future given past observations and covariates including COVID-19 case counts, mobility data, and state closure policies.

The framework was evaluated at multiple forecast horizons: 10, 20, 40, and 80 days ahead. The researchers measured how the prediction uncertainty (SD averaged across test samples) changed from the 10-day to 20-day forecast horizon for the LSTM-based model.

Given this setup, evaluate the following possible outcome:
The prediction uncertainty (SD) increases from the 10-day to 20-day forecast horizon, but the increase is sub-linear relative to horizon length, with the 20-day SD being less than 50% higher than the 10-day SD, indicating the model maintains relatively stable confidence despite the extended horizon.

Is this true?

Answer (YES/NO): NO